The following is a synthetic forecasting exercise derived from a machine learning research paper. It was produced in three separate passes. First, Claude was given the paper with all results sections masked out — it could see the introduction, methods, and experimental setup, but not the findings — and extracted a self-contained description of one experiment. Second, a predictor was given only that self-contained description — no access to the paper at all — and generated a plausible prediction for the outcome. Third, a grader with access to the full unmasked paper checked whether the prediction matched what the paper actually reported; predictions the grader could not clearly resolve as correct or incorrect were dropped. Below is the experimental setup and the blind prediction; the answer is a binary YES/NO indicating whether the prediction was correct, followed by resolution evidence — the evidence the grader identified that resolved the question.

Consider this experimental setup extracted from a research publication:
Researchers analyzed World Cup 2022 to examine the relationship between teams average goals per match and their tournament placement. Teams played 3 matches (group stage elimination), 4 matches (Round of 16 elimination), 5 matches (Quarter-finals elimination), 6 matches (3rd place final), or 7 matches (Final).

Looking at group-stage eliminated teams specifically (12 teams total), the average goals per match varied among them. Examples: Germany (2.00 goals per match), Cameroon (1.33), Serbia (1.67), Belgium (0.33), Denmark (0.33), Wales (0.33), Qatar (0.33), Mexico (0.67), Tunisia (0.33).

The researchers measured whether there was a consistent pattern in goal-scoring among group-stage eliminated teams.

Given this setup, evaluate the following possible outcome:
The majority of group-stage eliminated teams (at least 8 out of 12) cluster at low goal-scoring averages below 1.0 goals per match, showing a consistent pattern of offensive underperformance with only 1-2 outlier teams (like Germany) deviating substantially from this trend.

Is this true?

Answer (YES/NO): NO